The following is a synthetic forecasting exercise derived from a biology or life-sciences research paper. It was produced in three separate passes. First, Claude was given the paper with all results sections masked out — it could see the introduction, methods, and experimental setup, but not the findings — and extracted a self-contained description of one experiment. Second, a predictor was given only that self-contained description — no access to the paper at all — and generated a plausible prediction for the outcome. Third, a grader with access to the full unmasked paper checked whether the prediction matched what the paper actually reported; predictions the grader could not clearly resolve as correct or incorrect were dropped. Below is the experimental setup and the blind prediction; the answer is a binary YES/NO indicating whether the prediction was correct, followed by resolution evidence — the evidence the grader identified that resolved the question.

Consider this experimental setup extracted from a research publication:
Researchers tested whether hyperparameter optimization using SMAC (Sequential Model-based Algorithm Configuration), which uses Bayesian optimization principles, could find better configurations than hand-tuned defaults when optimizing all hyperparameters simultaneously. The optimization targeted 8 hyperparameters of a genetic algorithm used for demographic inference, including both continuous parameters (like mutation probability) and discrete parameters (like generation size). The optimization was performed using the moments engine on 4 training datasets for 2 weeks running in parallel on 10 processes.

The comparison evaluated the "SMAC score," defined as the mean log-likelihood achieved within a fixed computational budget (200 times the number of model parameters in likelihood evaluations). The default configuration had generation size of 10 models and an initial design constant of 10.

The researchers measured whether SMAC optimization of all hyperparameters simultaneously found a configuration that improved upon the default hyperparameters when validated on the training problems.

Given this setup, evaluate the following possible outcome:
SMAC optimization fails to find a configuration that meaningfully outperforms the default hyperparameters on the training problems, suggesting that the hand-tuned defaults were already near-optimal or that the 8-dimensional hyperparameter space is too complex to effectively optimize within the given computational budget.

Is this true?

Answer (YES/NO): YES